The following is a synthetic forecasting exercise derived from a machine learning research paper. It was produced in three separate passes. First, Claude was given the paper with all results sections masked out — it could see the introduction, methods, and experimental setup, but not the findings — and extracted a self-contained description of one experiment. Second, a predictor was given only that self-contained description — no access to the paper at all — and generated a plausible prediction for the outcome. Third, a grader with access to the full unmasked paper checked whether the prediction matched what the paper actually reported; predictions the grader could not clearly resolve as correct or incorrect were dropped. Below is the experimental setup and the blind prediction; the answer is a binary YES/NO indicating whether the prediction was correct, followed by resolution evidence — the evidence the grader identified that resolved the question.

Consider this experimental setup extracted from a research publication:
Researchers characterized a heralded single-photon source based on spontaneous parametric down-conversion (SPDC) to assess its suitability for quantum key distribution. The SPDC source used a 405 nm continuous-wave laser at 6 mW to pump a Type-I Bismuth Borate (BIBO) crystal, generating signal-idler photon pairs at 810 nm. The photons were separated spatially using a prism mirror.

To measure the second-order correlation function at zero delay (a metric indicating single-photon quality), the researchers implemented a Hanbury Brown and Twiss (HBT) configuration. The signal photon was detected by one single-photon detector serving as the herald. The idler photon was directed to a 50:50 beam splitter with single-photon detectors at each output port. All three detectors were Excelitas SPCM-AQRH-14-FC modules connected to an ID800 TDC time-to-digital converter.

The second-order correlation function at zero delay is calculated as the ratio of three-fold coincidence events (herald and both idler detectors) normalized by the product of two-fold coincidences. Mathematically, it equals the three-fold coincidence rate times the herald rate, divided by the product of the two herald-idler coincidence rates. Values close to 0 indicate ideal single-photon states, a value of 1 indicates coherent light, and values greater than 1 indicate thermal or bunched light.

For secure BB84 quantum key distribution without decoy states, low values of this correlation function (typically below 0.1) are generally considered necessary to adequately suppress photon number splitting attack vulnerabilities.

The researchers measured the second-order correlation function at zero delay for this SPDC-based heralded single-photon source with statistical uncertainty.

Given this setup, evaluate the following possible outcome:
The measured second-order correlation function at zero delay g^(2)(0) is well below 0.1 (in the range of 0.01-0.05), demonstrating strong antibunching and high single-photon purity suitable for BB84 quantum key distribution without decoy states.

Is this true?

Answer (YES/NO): YES